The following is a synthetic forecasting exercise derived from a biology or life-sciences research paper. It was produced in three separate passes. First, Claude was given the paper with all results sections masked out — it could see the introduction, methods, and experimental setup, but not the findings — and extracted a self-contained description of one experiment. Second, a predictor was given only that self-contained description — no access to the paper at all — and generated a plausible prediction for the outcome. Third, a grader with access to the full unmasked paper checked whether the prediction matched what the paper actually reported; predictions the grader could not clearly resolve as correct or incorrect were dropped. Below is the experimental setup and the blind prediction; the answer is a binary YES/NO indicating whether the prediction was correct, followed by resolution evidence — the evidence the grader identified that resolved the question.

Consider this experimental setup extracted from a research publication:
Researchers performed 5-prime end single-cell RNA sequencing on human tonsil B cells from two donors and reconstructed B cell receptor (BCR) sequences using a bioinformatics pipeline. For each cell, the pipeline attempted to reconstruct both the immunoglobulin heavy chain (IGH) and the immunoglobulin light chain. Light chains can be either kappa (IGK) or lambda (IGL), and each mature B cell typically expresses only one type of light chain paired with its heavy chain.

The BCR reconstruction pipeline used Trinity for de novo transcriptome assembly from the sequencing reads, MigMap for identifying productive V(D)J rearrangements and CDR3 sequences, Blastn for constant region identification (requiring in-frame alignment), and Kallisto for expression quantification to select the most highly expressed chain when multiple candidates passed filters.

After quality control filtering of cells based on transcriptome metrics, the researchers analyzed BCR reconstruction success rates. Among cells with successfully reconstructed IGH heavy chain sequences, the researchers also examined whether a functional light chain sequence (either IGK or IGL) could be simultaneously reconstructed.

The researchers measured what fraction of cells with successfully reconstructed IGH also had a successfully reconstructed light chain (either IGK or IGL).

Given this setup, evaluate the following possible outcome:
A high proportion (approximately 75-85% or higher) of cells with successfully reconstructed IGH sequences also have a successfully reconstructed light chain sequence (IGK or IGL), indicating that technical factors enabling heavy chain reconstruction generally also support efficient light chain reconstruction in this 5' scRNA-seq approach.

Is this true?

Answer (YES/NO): YES